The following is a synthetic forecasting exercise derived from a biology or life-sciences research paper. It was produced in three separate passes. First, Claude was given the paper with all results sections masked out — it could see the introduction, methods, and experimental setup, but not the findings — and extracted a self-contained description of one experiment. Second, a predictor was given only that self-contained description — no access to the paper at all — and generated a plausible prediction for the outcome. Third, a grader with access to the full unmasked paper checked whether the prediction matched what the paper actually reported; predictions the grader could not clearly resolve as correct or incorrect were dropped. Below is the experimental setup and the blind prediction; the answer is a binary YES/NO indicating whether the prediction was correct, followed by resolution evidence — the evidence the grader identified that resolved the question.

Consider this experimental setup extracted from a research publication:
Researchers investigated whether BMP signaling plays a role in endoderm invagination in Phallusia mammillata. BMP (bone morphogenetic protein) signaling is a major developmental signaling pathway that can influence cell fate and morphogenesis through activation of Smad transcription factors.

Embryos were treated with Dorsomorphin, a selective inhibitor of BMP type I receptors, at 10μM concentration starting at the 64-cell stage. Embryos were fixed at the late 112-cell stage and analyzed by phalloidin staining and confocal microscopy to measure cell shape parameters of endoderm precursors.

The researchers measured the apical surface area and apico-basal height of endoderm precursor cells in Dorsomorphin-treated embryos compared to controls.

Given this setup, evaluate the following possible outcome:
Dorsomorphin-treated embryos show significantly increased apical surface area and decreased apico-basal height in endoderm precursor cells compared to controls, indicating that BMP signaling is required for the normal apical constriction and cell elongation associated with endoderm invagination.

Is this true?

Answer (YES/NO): NO